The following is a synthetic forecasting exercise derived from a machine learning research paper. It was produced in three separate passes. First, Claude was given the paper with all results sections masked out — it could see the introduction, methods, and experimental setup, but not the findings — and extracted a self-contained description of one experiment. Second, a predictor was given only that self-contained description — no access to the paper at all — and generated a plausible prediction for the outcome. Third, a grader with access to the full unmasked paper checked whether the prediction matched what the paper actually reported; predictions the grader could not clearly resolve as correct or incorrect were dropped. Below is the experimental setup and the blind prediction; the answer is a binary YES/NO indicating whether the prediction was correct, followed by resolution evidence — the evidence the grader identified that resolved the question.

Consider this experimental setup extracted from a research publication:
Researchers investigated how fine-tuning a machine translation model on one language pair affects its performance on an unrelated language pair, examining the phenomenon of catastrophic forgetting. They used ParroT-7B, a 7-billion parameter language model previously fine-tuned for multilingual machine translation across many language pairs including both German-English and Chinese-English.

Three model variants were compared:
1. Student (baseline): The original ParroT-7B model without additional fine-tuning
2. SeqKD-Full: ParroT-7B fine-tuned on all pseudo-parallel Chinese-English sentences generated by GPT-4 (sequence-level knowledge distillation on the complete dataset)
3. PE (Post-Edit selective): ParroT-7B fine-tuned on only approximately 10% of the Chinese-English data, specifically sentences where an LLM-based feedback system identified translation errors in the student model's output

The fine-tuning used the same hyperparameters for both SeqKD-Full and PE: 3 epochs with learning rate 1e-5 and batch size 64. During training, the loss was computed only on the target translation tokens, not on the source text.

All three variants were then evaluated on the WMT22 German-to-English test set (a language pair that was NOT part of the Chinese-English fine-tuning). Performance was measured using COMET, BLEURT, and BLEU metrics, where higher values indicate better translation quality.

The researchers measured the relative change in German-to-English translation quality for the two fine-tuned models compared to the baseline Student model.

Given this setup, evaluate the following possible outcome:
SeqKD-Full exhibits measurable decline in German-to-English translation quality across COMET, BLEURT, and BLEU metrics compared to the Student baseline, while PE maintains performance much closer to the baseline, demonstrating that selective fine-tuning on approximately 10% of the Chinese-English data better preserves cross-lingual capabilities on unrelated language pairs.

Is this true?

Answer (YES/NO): YES